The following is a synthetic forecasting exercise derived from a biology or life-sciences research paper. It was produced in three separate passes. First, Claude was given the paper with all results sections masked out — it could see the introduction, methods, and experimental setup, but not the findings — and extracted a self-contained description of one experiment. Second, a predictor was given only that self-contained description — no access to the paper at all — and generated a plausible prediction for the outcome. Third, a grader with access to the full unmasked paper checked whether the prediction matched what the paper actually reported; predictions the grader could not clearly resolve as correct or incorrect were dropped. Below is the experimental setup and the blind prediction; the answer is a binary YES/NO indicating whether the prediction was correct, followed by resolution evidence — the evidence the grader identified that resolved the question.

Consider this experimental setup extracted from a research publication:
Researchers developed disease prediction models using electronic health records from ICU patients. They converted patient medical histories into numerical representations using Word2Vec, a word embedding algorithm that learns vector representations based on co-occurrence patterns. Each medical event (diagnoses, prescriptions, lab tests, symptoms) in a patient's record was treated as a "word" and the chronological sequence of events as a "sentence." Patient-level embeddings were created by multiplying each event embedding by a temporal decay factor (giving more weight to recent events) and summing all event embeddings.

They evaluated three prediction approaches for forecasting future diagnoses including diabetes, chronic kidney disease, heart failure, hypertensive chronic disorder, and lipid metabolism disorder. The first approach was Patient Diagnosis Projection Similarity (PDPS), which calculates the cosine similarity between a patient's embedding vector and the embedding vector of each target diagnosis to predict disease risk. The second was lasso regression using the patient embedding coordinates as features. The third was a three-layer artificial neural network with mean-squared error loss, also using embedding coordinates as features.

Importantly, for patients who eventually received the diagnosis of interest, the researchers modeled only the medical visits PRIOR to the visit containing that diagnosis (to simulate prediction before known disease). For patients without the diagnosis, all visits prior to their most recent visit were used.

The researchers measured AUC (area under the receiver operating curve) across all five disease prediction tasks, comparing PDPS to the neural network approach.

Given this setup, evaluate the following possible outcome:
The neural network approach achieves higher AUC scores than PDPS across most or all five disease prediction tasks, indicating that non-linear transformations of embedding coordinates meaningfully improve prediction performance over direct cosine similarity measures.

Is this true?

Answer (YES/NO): NO